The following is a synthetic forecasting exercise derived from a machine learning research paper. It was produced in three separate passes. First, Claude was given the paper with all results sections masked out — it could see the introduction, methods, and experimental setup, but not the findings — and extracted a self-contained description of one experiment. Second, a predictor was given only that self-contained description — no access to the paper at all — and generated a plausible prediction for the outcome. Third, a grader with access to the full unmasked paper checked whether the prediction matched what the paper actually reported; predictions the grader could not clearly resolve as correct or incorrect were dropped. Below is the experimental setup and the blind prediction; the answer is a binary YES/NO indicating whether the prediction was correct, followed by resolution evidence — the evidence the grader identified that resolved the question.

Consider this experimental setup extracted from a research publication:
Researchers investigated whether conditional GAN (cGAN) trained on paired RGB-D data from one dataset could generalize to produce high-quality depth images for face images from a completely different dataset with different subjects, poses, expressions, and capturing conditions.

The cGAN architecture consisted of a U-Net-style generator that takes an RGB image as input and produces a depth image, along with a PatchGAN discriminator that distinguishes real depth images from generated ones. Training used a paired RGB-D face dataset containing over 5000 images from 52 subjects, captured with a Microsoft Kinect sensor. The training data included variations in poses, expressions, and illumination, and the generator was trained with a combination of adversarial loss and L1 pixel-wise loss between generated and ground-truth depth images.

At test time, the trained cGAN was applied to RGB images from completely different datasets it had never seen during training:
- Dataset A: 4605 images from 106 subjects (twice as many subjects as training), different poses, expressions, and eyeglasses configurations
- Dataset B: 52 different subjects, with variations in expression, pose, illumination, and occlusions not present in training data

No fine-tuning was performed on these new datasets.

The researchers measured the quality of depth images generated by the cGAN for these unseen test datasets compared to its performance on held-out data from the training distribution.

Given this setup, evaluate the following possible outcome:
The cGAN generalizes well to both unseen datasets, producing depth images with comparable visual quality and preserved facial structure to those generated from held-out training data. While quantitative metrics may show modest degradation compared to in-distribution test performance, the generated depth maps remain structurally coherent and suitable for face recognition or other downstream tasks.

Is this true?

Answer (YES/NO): NO